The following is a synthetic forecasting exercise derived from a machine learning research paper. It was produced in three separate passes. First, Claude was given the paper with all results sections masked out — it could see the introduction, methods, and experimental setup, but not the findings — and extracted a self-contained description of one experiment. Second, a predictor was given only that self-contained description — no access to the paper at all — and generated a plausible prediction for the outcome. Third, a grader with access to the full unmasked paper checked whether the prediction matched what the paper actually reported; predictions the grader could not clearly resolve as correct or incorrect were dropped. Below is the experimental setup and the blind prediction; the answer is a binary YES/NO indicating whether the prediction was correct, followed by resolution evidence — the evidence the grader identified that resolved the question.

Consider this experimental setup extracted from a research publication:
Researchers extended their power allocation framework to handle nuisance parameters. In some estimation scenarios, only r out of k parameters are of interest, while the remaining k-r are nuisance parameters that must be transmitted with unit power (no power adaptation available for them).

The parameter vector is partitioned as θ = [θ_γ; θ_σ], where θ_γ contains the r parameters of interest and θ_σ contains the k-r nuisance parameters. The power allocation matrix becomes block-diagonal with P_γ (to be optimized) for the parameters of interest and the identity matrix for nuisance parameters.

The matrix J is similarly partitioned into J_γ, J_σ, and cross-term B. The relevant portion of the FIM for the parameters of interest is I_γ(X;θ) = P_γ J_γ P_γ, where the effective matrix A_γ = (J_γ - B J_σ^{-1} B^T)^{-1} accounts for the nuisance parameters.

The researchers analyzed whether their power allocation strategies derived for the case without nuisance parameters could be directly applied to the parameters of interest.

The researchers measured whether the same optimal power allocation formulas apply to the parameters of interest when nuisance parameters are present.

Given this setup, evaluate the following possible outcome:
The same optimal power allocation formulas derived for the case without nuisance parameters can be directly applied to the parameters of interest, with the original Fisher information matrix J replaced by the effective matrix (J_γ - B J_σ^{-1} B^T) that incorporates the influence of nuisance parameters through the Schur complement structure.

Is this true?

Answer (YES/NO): NO